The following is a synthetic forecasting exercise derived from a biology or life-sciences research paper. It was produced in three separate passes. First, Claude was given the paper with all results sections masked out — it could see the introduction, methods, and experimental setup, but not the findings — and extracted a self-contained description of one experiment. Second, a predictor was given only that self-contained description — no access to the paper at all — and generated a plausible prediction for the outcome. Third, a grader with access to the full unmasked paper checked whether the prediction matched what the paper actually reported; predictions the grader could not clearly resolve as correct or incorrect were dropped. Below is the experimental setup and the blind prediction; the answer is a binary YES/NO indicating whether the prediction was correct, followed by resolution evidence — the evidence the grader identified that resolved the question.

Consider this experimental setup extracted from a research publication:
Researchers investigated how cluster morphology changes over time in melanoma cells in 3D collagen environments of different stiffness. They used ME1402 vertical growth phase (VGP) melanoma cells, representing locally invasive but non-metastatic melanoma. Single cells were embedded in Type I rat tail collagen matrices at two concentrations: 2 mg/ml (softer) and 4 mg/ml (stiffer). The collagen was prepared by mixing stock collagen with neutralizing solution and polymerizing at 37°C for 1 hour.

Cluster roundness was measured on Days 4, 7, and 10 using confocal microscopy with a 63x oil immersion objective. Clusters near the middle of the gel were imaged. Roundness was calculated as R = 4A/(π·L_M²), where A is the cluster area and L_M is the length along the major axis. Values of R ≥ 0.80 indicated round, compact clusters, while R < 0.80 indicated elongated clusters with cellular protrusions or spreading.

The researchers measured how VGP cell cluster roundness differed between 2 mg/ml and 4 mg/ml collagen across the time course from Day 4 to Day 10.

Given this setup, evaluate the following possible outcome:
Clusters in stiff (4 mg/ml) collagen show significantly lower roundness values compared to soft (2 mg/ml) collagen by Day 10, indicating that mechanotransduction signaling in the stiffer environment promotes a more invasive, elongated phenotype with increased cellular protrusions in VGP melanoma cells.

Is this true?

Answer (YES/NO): NO